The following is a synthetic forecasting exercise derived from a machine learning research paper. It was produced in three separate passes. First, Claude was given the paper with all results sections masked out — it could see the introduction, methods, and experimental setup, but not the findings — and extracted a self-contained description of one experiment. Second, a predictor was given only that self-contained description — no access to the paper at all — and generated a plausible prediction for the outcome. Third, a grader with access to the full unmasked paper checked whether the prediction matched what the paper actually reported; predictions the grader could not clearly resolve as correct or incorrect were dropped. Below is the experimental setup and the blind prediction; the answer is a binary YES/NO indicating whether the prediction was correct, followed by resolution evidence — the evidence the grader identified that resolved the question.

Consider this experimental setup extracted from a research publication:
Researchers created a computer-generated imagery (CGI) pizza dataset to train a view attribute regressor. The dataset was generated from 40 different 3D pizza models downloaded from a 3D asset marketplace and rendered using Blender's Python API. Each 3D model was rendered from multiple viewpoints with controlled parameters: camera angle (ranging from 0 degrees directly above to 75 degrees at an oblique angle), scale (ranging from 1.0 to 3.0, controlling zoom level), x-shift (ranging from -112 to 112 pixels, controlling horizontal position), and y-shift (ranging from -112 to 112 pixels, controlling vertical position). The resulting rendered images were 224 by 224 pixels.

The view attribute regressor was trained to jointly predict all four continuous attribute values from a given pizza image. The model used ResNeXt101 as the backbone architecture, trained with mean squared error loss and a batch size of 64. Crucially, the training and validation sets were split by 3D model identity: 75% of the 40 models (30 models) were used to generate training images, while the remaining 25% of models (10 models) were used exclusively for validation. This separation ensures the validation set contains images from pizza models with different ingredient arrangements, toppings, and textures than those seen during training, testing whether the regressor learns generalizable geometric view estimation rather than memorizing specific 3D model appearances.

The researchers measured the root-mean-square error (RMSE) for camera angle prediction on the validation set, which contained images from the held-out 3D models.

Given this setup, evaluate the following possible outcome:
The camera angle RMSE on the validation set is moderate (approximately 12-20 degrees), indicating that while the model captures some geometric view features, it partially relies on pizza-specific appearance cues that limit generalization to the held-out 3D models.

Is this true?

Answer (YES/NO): NO